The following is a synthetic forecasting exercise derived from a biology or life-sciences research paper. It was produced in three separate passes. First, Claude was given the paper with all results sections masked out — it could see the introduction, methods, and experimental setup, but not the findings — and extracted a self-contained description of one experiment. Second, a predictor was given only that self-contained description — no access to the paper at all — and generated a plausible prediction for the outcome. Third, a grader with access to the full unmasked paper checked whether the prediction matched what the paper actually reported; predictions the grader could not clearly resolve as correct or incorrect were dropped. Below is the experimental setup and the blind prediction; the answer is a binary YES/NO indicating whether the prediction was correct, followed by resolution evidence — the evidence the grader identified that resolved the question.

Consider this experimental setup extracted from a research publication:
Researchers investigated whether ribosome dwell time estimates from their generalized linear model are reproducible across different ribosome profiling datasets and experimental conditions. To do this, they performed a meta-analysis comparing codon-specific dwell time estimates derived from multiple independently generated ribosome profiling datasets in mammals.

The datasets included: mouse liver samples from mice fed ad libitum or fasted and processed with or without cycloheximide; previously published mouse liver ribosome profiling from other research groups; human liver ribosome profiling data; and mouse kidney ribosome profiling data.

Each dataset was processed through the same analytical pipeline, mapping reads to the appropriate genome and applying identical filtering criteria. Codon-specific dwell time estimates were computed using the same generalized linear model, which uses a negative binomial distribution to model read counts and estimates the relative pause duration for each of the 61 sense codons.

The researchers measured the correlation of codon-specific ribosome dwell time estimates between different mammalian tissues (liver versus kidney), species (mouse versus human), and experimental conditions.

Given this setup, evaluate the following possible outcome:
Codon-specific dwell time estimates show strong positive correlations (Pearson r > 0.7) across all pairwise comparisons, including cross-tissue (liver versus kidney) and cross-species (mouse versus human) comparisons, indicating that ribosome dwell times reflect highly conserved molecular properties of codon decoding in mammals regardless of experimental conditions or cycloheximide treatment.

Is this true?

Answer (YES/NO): NO